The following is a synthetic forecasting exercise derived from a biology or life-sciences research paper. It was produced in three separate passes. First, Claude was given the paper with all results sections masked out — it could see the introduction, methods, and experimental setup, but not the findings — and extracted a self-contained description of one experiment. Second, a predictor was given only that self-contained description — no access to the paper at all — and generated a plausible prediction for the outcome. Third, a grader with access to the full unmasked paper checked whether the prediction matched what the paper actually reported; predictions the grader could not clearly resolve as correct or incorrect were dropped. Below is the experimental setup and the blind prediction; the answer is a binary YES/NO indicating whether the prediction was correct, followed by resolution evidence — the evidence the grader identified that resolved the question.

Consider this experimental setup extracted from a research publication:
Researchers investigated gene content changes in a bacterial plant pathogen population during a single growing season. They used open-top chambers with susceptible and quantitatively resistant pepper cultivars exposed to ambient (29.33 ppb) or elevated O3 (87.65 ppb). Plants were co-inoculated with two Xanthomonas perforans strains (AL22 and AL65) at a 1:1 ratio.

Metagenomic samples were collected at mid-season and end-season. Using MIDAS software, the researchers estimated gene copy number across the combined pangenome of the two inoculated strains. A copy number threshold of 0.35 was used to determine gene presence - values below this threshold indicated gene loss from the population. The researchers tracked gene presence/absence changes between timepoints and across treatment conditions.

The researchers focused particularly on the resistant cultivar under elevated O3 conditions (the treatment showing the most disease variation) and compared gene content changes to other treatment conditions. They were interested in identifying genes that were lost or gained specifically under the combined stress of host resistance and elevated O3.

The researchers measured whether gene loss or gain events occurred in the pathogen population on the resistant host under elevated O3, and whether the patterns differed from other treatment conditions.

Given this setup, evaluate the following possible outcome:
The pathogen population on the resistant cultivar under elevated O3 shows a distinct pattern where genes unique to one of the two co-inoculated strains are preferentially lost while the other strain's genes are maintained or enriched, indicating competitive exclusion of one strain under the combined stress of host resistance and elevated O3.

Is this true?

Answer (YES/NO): YES